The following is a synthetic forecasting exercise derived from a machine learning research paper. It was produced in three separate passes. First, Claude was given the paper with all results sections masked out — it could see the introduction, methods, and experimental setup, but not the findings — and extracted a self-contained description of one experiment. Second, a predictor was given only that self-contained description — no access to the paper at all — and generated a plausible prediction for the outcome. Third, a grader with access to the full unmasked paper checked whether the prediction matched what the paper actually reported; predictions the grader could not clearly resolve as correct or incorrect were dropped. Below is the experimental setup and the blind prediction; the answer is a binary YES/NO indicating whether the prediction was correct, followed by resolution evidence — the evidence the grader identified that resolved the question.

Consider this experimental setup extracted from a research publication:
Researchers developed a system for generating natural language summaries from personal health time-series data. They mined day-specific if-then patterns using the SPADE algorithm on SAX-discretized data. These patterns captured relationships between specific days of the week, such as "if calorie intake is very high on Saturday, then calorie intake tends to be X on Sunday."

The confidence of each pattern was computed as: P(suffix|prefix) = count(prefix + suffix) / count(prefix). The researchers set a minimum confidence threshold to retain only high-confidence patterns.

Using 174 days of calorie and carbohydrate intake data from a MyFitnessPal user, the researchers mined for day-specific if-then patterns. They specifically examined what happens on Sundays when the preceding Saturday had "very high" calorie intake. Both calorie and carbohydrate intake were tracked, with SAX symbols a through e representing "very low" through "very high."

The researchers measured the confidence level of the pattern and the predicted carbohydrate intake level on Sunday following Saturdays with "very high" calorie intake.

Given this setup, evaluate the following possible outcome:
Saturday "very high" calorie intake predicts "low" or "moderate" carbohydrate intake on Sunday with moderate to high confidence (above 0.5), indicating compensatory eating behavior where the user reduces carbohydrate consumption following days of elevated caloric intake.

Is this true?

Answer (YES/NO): NO